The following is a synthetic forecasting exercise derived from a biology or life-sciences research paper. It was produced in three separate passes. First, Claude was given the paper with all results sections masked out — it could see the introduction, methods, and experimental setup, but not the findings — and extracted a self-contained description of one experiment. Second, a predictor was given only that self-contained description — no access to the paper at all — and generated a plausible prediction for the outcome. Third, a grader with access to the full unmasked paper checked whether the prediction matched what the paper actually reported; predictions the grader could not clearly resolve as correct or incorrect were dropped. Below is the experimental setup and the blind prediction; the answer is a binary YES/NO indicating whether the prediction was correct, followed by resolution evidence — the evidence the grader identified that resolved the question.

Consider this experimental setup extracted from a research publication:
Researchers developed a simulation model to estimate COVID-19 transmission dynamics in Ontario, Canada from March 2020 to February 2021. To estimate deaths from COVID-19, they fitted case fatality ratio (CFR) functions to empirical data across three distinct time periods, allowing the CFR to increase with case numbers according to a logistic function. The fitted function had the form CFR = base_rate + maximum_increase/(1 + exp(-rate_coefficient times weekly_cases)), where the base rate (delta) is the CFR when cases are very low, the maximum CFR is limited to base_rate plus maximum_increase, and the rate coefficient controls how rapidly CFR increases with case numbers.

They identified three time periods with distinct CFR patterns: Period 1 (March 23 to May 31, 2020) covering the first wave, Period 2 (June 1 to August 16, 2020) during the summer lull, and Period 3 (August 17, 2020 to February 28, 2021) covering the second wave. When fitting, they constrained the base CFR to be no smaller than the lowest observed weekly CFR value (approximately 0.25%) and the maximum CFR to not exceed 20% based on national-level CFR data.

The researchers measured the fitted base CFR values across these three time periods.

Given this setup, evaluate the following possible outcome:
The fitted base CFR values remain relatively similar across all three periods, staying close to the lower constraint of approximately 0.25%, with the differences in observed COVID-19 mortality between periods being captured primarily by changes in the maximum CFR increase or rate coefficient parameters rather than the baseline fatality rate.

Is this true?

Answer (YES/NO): NO